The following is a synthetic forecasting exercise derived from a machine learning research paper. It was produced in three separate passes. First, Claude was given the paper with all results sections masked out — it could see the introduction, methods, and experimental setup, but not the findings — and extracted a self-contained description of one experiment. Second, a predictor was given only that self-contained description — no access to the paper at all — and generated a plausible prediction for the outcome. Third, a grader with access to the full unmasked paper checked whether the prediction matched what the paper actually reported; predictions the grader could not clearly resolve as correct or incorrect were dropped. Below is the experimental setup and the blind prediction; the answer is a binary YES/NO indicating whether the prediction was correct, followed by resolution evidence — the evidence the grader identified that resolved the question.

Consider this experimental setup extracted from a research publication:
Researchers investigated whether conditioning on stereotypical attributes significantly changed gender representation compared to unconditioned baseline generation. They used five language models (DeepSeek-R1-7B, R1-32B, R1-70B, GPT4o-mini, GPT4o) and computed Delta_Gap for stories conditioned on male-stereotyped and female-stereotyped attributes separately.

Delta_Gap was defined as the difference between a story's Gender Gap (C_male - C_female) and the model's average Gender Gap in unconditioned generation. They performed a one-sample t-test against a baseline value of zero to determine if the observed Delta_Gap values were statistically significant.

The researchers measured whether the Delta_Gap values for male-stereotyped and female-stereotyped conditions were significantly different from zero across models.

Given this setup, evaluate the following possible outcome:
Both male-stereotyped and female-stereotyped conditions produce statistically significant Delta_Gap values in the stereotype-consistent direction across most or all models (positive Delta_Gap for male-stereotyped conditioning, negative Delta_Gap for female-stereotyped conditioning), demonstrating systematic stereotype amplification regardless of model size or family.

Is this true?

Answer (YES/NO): YES